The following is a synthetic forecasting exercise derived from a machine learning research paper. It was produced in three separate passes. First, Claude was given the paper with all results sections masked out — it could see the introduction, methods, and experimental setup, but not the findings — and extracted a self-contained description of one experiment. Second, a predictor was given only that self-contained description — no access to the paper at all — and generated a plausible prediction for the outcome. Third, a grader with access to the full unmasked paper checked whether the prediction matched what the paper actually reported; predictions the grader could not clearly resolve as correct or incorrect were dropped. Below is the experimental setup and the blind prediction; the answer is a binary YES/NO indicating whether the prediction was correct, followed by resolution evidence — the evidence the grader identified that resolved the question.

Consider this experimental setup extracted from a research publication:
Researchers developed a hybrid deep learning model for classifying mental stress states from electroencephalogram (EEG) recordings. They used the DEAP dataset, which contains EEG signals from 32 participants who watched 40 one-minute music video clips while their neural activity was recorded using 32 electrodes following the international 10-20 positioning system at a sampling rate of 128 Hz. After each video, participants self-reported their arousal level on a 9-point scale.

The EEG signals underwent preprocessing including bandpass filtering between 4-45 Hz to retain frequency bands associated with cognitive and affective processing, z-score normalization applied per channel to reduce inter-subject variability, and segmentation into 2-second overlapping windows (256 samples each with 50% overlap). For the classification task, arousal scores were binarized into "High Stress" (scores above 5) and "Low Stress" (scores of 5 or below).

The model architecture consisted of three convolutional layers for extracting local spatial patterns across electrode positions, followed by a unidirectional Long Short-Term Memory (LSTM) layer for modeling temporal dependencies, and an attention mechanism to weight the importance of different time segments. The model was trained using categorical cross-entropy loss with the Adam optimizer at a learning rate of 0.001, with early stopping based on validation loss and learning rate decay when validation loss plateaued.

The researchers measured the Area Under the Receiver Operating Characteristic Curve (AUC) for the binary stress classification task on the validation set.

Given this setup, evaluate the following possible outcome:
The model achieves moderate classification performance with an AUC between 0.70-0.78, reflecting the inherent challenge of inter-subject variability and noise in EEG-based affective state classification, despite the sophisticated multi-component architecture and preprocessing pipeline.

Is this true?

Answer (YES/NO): NO